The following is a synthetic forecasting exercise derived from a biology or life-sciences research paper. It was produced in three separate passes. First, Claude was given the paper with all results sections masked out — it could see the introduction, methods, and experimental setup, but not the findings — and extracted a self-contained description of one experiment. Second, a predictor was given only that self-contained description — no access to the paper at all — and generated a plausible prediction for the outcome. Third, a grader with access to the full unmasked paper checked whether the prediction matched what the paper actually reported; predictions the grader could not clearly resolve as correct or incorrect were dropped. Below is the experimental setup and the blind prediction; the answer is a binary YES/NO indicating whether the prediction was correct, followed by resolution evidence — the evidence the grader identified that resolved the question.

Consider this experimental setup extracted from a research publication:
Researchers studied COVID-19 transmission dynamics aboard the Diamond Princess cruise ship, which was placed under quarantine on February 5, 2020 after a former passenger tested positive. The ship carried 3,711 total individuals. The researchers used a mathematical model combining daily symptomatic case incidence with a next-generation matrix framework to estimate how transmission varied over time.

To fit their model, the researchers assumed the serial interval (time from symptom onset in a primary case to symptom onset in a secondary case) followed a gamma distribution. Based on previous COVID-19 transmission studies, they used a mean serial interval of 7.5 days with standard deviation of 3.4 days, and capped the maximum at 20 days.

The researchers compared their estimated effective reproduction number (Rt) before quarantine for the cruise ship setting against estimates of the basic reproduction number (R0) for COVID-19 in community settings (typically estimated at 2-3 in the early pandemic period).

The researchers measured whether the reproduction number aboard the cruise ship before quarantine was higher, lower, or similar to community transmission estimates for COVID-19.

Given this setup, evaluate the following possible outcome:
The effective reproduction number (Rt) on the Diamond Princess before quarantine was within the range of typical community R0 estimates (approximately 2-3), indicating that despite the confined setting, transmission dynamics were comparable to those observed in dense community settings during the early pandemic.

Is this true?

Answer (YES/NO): NO